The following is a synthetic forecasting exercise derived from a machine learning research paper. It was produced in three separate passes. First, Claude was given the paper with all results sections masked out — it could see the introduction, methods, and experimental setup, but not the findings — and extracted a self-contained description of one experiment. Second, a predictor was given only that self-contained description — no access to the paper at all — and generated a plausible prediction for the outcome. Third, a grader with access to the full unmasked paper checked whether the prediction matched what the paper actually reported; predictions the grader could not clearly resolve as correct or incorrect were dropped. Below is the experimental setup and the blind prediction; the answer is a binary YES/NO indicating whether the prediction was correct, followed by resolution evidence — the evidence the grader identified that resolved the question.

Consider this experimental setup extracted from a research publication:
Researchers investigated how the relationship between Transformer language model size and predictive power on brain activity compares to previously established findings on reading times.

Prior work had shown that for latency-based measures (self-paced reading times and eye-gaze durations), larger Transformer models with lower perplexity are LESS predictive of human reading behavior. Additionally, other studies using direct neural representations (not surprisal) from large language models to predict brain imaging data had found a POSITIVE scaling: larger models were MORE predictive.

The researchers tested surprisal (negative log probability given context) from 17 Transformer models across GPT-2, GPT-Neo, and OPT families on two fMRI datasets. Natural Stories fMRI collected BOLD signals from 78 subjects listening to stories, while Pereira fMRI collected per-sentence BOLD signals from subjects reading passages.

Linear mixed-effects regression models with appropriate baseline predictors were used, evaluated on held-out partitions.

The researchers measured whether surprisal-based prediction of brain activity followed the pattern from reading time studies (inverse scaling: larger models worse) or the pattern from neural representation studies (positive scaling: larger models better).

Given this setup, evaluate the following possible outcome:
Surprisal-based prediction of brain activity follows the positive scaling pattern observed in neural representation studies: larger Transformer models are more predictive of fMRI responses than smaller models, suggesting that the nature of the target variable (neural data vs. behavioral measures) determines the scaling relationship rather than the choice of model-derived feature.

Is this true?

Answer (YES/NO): NO